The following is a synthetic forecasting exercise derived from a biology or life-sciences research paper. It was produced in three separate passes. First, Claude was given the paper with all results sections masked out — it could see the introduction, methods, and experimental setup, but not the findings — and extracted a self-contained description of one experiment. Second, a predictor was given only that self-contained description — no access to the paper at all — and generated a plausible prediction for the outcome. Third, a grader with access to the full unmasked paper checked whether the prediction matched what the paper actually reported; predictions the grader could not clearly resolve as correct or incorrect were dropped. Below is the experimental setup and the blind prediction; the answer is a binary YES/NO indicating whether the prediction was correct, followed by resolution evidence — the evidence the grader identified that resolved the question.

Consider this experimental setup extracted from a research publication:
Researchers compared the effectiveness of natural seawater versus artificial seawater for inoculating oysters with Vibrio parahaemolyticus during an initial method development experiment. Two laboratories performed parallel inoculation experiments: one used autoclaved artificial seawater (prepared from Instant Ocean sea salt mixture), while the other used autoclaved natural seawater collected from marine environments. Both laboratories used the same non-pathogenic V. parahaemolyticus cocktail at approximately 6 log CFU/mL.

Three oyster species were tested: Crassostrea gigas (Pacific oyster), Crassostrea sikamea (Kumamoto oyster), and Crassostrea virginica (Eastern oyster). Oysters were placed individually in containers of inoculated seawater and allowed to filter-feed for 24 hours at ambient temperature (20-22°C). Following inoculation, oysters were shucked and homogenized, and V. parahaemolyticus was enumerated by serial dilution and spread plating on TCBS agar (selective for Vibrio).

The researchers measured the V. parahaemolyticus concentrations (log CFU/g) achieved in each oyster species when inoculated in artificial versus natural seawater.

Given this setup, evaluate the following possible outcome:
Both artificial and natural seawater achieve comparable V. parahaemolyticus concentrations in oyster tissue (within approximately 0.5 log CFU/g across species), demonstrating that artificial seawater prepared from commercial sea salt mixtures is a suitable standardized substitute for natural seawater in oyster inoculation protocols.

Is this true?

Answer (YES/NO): NO